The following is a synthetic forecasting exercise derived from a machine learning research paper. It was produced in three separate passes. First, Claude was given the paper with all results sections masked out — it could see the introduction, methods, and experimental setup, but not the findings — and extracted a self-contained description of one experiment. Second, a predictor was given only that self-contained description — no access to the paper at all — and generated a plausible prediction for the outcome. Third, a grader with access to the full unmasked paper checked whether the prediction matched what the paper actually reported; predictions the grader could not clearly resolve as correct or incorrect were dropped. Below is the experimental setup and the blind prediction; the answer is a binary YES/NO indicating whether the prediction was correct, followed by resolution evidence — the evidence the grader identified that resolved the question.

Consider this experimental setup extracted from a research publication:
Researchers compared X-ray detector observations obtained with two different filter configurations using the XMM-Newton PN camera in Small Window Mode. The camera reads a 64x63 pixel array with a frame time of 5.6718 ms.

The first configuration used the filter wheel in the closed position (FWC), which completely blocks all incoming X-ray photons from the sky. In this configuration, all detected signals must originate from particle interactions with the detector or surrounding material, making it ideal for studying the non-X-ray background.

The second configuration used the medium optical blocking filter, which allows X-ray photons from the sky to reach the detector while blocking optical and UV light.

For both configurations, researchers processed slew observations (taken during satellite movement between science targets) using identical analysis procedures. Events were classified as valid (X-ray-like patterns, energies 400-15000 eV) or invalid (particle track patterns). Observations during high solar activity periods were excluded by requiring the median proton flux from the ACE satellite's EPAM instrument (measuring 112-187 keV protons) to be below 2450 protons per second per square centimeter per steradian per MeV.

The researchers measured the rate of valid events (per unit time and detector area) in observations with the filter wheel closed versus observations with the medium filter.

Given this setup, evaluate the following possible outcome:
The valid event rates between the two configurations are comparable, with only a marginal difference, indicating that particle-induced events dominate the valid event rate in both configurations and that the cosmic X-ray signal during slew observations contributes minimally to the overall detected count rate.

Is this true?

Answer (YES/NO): NO